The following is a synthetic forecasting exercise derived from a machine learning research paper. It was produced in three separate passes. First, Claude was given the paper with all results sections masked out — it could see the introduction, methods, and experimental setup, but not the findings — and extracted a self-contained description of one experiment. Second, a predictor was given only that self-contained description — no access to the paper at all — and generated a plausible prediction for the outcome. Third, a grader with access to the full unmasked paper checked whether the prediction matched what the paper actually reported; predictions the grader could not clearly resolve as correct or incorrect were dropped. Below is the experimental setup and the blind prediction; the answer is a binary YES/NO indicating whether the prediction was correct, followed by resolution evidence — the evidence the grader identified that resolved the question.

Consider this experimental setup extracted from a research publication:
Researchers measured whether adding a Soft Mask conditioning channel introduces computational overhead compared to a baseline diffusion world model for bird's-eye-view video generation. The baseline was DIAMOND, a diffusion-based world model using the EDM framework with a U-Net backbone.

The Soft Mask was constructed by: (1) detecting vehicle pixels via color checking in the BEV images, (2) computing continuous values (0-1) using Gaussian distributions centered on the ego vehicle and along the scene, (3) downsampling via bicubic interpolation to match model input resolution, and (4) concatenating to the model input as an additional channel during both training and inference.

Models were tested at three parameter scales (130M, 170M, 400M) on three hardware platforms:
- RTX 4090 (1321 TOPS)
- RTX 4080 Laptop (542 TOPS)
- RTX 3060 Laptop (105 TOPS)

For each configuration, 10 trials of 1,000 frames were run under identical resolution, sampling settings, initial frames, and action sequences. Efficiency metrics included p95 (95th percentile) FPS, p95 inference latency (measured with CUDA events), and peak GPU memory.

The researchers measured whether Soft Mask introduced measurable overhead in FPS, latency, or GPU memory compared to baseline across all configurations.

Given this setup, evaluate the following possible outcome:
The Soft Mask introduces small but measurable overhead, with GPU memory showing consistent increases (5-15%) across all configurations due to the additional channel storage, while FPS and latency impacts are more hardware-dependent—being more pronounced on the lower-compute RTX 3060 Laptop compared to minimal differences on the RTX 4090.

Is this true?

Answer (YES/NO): NO